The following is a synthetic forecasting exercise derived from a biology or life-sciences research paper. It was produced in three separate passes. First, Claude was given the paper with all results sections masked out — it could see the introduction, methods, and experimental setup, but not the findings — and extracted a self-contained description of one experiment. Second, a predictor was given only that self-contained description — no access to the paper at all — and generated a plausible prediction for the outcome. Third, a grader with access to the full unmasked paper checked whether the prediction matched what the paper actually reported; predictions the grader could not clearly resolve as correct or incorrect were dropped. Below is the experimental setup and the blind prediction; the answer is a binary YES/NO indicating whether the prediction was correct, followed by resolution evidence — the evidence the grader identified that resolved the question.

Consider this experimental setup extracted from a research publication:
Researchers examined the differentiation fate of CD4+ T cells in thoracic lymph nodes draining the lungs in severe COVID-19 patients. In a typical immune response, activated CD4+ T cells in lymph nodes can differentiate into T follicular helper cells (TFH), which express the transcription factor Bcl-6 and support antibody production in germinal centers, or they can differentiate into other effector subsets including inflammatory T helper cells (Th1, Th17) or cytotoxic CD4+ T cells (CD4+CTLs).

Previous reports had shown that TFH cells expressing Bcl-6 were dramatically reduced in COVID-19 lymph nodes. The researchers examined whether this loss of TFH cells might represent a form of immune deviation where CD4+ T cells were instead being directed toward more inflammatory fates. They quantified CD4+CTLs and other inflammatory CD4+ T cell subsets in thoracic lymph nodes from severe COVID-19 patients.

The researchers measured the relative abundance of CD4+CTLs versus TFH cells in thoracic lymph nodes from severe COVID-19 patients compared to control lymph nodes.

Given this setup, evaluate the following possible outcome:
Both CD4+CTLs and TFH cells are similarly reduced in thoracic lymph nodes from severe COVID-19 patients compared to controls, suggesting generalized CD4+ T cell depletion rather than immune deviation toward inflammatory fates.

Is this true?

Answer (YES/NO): NO